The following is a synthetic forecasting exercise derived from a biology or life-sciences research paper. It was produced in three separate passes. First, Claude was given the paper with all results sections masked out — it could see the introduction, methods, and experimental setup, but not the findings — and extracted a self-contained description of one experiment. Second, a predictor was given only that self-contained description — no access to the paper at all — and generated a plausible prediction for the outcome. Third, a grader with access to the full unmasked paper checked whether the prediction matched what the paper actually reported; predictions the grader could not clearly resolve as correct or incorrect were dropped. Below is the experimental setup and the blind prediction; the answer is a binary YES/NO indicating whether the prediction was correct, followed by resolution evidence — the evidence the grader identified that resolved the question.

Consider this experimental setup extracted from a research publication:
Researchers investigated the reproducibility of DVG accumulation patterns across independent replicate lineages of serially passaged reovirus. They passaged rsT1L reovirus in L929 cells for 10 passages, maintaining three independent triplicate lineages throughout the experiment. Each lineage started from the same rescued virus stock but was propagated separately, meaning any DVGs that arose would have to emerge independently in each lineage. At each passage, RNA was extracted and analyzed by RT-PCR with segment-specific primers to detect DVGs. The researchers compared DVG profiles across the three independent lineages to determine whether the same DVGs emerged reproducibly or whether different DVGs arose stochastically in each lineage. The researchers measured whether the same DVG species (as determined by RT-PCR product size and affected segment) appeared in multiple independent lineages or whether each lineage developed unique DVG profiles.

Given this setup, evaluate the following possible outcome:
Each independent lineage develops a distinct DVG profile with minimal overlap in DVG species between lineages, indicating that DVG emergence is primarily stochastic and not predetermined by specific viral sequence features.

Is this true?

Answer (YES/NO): NO